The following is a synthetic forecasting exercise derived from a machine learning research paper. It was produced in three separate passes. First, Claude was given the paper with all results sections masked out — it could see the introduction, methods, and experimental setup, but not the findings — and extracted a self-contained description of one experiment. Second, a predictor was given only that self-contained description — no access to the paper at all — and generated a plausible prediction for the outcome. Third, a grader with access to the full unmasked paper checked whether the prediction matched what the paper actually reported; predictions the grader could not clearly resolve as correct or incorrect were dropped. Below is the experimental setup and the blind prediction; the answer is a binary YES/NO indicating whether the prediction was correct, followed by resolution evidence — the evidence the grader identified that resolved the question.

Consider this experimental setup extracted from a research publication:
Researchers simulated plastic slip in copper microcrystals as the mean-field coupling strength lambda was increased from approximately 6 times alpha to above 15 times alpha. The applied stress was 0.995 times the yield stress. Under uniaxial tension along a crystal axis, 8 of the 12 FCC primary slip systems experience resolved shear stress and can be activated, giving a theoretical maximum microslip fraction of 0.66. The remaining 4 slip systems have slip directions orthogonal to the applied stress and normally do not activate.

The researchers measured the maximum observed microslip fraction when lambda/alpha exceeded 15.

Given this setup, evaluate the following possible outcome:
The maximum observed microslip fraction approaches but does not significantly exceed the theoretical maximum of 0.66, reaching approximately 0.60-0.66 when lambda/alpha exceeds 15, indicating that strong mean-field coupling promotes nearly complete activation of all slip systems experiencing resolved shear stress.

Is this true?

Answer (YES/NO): NO